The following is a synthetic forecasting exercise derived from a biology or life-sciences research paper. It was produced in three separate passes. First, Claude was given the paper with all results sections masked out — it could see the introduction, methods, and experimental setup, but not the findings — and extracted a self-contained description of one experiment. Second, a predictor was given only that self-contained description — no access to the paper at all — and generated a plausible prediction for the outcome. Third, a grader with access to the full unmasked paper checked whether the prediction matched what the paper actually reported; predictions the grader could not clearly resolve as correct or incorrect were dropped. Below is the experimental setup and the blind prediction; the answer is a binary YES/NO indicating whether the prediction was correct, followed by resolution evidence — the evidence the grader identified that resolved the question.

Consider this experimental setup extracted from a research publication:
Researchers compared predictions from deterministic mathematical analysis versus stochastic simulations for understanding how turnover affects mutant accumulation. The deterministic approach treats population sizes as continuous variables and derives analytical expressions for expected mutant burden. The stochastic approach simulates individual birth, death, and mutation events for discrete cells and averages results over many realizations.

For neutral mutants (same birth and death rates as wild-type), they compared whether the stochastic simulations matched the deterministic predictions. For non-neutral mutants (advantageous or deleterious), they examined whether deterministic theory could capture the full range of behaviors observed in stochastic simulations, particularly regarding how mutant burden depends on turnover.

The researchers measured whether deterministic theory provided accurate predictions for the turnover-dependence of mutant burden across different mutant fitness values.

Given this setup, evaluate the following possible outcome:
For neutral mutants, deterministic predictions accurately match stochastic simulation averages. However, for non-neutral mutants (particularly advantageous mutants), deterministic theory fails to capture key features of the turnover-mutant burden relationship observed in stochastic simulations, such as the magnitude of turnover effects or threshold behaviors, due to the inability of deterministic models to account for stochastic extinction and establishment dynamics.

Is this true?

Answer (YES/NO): NO